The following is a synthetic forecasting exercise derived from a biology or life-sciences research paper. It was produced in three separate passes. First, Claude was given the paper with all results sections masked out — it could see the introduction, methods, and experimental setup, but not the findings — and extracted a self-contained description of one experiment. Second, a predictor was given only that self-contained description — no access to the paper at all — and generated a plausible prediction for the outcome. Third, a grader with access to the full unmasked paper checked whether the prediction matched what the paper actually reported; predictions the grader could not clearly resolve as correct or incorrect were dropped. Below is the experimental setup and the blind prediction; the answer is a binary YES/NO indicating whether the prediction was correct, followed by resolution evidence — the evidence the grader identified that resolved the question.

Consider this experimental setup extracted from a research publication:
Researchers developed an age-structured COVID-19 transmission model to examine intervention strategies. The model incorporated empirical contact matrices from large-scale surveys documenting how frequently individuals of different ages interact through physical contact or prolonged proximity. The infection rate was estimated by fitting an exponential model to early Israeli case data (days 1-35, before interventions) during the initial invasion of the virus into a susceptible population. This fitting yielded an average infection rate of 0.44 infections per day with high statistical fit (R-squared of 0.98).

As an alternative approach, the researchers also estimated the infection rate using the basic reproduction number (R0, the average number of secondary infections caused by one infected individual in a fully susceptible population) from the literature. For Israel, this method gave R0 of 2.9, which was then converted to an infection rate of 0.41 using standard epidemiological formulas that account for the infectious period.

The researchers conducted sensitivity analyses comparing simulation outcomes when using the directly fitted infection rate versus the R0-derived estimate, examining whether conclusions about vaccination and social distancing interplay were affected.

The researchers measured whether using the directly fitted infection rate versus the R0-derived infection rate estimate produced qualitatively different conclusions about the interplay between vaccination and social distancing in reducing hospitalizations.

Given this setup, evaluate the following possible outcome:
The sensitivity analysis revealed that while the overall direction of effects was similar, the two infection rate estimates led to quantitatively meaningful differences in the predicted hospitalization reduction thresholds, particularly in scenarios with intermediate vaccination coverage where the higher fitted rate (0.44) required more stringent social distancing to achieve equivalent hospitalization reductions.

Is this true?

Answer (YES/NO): NO